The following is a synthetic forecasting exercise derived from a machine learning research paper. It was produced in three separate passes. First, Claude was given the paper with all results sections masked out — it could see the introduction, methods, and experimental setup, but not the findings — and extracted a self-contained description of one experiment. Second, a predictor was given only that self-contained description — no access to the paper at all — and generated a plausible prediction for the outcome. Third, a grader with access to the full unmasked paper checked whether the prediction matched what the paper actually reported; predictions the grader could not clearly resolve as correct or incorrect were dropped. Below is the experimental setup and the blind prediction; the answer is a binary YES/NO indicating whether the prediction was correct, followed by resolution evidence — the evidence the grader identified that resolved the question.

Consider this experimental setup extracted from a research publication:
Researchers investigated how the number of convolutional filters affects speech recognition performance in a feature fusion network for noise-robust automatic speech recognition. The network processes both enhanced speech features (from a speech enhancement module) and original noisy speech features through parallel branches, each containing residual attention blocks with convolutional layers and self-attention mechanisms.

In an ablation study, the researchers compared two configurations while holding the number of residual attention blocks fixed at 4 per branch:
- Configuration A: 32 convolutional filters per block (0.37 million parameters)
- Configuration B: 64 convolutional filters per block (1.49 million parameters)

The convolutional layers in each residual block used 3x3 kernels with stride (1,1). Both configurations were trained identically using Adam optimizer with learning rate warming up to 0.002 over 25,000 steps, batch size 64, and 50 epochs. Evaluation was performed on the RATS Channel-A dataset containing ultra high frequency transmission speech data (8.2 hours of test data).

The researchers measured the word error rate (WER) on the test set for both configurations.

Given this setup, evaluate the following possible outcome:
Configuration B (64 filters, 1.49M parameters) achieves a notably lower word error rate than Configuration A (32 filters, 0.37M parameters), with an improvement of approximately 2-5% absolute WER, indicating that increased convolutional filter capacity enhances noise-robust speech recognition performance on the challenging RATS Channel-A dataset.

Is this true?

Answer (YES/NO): NO